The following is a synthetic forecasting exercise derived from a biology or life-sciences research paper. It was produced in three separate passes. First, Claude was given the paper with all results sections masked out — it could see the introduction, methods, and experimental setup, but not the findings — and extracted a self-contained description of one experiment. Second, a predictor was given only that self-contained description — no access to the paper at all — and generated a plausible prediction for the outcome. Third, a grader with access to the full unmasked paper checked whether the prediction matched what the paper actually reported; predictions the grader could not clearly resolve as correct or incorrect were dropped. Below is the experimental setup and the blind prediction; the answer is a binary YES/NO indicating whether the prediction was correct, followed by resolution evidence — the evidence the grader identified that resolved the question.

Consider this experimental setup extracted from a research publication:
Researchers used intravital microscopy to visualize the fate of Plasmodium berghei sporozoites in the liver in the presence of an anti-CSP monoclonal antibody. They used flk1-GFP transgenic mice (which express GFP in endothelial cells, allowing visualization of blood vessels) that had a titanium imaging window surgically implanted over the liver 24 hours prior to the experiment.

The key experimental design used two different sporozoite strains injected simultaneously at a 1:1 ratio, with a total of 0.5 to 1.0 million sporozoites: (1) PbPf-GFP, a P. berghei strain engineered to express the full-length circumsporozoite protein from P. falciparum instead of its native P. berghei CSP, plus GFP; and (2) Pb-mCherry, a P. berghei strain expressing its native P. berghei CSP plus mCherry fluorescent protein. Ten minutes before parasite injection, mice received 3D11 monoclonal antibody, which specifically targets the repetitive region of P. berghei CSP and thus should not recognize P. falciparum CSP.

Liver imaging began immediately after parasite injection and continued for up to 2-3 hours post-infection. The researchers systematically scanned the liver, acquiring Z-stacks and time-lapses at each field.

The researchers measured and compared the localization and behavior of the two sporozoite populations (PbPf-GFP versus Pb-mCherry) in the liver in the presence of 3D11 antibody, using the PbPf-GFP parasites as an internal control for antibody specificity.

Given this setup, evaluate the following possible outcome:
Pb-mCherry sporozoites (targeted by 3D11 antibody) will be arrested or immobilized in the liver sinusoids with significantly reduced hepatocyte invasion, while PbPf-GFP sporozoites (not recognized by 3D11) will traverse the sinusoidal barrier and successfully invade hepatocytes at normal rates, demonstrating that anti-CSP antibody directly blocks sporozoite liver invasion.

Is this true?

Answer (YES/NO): NO